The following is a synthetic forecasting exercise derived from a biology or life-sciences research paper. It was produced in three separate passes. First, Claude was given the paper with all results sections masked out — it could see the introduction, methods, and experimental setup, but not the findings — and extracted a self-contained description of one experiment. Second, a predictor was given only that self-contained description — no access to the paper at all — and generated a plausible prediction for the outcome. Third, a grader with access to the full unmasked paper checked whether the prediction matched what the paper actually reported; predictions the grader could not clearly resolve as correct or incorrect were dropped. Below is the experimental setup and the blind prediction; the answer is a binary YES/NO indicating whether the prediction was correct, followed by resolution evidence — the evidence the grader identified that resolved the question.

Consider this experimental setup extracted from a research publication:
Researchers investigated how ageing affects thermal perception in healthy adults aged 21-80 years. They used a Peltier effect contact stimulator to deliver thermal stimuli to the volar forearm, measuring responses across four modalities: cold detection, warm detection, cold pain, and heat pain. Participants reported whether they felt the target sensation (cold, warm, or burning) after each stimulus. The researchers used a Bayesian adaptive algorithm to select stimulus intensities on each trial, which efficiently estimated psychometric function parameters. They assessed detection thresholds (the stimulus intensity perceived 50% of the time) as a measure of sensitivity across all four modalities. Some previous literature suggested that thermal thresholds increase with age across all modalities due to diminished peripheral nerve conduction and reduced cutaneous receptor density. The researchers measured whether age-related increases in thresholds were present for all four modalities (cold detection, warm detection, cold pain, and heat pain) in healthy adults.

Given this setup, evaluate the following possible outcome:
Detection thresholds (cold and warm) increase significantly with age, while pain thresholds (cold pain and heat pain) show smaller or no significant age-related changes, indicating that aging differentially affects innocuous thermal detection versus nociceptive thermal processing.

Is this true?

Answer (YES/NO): NO